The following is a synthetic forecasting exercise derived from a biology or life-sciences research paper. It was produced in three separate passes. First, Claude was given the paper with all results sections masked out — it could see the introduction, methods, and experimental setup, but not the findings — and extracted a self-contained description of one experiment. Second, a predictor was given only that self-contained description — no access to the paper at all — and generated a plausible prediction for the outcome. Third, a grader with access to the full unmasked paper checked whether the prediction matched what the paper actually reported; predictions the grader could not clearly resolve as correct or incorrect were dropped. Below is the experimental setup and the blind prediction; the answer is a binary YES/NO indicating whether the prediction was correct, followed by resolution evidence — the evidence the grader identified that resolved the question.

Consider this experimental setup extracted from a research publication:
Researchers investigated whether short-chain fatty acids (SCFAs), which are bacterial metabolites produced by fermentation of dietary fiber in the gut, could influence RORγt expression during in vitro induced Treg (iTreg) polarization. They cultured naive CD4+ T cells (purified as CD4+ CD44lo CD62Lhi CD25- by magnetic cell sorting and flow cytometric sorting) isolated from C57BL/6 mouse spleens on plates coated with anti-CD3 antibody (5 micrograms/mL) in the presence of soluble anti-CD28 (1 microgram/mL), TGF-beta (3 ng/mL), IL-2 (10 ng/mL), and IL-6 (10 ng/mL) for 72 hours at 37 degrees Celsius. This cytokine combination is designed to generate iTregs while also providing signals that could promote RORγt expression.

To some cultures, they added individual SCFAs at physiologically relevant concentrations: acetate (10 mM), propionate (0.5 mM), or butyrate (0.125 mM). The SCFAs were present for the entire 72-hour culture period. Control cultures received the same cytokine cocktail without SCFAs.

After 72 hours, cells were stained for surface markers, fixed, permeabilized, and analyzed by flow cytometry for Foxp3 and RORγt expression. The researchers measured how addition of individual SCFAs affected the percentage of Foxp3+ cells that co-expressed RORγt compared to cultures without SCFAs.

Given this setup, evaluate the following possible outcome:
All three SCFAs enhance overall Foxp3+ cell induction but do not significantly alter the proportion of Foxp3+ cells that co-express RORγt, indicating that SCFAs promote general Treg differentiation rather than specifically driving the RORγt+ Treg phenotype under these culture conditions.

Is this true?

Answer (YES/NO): NO